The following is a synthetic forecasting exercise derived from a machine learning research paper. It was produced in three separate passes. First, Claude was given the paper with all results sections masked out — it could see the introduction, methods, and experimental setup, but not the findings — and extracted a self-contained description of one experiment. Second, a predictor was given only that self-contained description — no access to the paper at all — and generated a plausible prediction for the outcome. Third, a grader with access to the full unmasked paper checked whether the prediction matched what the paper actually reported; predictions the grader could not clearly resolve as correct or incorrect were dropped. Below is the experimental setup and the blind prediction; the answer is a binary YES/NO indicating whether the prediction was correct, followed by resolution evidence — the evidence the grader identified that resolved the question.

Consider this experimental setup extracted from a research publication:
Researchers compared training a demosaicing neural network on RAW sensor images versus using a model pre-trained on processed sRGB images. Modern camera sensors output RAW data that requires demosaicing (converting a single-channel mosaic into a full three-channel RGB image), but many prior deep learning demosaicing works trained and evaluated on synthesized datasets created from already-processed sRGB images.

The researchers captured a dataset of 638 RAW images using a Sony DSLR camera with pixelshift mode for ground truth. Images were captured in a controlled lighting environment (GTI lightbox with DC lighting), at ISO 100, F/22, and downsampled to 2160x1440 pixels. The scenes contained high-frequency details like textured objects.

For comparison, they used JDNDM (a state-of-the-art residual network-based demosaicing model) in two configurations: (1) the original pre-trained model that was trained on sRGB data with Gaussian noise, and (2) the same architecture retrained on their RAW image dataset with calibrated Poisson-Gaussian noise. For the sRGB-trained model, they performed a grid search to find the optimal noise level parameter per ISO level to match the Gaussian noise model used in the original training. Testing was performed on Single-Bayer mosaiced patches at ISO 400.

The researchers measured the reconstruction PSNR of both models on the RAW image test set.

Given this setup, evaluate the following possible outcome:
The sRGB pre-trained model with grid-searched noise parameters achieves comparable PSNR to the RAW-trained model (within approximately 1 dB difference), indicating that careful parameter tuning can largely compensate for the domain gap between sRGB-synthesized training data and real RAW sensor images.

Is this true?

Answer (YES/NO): NO